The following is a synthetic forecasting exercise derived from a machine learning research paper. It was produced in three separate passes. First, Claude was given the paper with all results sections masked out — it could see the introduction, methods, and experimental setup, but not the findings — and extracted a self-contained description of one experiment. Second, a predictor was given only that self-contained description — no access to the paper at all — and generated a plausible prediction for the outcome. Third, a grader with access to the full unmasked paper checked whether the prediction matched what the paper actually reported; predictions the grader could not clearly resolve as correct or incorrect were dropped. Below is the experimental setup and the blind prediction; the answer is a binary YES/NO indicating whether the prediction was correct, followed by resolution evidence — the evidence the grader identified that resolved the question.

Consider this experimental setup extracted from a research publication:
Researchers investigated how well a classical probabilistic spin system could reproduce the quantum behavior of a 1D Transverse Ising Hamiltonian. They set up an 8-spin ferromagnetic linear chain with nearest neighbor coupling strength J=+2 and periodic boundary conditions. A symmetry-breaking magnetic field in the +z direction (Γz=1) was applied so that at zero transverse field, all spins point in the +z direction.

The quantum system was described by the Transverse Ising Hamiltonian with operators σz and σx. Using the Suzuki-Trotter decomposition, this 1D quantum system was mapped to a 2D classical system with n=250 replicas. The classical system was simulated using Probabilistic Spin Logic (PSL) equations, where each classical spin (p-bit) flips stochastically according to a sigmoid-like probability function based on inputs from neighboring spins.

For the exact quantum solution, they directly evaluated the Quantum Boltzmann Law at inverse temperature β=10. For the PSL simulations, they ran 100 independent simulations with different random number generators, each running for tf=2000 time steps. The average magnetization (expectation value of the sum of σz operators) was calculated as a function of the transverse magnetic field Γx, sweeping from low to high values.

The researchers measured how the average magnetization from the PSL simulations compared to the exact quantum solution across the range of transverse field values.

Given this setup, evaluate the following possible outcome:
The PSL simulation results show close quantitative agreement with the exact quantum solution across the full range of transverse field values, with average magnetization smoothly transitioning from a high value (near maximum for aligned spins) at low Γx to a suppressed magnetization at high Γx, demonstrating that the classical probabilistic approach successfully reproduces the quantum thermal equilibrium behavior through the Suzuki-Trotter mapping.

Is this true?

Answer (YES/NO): YES